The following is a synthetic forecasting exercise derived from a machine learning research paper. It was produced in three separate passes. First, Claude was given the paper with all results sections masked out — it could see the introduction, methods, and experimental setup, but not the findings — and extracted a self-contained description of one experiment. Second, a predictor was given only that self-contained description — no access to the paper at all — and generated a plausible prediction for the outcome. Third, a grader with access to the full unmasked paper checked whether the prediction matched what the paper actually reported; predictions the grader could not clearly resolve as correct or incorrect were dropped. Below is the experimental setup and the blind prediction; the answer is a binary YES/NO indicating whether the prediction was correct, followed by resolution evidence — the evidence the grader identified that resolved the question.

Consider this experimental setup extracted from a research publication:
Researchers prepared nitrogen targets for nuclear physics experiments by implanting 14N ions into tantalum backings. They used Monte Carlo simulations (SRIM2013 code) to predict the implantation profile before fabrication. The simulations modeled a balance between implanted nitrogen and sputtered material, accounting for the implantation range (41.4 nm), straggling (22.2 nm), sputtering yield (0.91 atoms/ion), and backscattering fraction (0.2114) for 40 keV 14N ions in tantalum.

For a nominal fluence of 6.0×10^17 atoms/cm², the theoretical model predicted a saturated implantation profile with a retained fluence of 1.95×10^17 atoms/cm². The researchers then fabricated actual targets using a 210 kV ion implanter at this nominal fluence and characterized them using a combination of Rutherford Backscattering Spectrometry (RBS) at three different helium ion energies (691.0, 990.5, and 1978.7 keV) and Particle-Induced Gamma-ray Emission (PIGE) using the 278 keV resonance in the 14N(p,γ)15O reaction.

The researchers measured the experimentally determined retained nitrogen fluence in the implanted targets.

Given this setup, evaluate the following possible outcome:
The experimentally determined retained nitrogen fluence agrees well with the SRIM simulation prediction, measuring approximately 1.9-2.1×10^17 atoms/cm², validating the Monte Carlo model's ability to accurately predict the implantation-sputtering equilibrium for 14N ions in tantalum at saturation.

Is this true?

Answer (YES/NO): NO